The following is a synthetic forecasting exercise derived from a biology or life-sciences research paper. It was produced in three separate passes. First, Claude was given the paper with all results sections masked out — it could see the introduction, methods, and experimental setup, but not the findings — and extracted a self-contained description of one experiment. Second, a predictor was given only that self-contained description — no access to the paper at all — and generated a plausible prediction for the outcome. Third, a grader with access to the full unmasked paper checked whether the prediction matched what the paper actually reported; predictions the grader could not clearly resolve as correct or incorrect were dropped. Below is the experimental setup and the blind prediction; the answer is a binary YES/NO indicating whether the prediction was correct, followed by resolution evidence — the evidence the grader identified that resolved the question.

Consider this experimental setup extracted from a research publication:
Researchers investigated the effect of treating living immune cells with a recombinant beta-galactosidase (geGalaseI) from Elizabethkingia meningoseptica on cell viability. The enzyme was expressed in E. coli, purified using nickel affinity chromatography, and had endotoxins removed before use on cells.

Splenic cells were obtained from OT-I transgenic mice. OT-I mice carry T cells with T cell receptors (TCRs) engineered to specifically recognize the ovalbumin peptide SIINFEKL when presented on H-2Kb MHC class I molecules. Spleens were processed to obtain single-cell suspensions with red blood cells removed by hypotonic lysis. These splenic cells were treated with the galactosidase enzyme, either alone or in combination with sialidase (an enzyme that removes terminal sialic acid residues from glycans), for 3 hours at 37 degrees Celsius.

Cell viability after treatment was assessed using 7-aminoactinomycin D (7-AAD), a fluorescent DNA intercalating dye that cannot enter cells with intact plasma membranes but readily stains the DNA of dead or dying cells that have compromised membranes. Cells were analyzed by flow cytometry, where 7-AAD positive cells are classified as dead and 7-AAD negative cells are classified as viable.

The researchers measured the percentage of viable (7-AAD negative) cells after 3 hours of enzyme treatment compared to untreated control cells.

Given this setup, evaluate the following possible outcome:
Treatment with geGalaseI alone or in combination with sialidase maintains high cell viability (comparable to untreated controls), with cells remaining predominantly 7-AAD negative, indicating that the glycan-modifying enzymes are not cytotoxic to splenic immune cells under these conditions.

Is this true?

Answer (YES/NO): YES